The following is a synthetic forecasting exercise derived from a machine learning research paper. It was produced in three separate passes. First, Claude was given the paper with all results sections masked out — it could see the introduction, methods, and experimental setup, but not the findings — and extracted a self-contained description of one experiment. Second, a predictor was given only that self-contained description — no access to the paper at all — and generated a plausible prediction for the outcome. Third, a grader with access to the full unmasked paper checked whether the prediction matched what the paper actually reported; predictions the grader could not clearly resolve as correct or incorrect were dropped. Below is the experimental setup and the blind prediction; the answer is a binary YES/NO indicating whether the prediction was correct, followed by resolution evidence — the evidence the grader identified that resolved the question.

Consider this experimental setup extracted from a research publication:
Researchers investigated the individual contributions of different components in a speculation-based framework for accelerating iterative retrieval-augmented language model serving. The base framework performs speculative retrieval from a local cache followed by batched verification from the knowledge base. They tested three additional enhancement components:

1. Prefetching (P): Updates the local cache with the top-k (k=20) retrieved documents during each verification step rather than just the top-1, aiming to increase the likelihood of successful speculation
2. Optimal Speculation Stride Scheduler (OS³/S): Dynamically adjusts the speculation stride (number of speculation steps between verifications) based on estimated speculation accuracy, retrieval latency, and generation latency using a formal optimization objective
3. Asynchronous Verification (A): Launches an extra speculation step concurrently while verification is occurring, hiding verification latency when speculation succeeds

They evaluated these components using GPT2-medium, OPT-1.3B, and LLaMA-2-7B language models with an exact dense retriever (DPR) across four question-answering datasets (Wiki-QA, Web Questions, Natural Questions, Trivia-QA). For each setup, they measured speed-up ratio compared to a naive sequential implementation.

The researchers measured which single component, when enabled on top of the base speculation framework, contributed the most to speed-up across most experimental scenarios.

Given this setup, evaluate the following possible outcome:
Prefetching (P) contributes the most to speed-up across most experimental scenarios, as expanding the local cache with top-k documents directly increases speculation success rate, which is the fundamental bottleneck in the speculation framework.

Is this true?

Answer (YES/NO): YES